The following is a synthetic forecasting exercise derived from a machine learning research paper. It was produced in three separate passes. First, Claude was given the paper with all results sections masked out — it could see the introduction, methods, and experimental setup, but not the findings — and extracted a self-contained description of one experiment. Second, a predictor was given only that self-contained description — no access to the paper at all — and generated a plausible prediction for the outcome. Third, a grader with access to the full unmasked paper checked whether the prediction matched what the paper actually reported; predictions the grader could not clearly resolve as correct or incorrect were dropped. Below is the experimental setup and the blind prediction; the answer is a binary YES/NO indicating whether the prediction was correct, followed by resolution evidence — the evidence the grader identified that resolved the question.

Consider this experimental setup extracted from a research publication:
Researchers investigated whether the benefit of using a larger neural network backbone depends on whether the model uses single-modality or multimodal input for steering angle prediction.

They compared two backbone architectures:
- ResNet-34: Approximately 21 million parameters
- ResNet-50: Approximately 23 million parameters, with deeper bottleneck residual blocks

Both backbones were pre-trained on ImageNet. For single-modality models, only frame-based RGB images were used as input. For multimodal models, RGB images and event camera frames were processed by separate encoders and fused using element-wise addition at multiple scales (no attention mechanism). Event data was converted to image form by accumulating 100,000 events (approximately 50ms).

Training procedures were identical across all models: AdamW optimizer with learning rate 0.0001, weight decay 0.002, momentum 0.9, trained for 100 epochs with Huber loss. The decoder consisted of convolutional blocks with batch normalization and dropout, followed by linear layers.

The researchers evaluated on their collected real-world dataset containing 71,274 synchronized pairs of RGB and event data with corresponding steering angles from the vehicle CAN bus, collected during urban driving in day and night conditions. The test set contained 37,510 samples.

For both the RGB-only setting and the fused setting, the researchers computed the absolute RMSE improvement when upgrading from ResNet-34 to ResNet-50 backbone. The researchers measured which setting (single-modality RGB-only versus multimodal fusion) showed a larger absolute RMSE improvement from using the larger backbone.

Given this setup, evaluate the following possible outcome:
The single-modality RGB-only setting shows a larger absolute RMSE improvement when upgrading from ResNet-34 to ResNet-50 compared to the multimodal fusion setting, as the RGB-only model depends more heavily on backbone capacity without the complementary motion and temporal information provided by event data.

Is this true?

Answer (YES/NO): YES